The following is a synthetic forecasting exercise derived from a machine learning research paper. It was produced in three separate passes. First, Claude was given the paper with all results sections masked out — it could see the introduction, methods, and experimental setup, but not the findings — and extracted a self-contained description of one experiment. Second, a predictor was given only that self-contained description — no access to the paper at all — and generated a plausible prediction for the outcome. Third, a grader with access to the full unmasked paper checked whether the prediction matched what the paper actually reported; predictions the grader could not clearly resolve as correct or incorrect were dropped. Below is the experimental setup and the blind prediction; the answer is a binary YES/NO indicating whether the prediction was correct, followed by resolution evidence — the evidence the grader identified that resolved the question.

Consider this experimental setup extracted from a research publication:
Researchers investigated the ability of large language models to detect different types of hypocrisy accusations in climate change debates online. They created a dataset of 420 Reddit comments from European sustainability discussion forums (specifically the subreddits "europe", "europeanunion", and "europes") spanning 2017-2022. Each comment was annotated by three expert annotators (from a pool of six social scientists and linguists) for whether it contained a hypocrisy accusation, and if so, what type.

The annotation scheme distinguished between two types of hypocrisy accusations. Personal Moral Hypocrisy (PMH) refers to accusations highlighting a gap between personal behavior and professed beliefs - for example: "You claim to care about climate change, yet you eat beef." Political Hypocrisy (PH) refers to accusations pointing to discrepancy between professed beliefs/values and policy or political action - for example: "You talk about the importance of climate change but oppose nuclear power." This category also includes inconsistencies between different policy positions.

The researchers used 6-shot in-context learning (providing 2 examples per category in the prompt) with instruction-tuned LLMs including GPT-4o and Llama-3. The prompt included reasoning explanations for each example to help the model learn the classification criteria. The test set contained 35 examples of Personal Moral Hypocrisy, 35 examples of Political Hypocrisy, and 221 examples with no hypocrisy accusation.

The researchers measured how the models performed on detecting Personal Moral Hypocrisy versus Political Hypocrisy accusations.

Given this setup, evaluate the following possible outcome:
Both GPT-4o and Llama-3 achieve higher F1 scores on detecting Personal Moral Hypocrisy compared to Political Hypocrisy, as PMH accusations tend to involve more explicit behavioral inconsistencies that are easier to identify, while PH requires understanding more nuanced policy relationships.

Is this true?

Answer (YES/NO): YES